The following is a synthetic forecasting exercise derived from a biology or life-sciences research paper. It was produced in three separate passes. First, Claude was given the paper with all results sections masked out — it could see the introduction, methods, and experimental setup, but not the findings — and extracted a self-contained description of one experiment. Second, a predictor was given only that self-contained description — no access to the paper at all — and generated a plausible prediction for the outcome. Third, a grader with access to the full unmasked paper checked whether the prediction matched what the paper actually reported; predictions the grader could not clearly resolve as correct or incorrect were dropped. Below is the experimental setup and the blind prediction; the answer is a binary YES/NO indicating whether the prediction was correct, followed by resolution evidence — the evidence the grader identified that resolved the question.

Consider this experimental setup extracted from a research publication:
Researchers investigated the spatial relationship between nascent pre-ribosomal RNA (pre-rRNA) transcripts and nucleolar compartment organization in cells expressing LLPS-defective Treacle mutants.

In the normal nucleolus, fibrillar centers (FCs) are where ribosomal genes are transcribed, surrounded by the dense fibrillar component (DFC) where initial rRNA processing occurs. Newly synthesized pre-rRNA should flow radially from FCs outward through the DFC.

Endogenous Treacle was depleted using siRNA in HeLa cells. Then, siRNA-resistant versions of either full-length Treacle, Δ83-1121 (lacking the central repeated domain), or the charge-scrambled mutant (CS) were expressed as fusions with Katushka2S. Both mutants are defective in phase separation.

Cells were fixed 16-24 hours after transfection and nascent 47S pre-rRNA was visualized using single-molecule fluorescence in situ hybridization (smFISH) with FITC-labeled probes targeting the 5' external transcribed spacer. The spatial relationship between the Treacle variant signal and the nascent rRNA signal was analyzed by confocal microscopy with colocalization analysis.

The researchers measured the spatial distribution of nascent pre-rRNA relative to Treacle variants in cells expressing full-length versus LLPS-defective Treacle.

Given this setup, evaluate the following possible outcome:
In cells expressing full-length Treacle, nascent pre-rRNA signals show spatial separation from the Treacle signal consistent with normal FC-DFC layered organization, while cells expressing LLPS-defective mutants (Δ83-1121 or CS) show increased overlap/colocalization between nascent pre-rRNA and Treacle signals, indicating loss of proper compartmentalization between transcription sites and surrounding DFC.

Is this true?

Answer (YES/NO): YES